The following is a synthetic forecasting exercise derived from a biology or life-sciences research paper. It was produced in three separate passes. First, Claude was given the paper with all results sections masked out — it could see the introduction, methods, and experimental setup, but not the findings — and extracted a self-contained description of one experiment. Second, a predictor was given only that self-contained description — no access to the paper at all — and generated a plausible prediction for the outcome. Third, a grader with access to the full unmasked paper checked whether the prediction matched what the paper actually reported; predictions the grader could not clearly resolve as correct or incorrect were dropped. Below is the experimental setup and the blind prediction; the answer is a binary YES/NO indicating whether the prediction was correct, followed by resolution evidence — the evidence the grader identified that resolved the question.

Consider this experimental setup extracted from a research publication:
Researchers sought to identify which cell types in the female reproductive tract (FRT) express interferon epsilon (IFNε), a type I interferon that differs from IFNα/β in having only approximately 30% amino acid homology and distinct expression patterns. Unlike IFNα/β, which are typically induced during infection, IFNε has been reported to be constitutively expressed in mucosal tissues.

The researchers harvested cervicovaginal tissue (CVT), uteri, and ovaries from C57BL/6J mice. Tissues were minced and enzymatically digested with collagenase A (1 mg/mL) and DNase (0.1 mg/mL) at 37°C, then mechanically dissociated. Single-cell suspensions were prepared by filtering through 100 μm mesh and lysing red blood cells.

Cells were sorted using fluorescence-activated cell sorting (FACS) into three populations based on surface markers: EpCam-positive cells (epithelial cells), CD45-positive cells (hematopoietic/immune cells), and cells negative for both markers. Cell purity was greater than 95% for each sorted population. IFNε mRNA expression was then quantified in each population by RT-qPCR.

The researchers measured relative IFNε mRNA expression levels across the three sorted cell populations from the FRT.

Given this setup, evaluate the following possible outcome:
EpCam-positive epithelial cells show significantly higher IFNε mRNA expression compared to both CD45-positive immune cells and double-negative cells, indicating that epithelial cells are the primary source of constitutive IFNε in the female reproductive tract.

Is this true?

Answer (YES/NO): YES